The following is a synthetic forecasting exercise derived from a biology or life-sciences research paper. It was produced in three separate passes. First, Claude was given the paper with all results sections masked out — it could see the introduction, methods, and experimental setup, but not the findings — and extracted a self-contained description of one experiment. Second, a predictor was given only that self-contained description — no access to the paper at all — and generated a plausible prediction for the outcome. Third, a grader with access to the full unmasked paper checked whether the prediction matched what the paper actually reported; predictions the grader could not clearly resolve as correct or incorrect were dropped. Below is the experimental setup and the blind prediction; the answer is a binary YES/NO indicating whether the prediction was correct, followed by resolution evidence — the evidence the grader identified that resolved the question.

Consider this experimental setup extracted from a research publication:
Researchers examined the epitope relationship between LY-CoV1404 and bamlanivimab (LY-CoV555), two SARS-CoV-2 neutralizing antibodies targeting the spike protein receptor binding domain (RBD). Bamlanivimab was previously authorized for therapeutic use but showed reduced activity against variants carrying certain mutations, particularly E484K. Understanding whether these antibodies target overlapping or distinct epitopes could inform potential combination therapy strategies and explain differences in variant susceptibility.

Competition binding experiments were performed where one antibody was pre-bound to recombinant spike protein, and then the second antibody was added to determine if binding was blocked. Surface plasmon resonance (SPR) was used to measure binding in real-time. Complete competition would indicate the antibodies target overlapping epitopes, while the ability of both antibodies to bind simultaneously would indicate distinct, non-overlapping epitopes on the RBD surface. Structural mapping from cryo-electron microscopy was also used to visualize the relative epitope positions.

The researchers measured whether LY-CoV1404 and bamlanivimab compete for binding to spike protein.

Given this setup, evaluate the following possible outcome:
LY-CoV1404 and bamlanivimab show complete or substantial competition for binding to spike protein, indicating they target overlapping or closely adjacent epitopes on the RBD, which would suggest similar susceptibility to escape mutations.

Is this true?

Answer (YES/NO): NO